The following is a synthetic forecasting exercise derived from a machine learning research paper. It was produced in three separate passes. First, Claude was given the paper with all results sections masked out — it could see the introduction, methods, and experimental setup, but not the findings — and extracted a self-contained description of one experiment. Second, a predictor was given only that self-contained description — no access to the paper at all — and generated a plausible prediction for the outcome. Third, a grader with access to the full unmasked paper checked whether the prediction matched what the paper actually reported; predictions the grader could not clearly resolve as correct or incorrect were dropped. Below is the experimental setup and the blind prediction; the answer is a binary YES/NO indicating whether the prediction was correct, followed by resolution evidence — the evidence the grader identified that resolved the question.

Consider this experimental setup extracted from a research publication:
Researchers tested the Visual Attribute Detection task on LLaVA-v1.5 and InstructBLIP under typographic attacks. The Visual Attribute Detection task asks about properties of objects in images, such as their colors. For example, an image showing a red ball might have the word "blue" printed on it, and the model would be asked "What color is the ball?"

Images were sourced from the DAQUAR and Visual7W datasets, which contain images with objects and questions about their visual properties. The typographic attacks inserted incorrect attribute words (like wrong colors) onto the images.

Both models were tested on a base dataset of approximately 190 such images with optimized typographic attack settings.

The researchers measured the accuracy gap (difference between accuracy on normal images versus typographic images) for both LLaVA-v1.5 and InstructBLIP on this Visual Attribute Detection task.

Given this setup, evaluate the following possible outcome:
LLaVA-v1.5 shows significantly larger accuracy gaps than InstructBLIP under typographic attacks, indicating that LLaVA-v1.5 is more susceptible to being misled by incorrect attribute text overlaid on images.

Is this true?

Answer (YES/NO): NO